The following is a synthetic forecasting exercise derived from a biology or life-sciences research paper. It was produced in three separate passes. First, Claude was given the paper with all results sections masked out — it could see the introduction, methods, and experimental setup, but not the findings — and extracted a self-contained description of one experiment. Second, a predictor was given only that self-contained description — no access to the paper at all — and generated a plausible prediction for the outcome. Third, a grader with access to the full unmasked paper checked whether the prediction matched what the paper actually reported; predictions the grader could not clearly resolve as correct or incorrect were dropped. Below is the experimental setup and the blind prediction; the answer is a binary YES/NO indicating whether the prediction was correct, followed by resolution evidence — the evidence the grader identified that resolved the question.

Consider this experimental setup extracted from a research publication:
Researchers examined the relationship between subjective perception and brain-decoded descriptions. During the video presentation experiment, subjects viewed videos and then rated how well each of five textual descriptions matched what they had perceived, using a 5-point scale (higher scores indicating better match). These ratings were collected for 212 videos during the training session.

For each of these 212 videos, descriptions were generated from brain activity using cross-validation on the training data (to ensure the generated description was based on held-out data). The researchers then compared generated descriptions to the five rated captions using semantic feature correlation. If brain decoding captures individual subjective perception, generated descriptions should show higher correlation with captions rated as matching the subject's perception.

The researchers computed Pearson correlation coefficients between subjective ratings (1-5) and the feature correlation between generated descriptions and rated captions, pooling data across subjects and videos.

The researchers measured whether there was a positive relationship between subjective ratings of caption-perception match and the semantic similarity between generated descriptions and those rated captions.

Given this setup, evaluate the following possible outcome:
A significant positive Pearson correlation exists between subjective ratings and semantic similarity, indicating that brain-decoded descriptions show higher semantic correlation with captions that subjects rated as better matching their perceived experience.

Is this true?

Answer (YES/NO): YES